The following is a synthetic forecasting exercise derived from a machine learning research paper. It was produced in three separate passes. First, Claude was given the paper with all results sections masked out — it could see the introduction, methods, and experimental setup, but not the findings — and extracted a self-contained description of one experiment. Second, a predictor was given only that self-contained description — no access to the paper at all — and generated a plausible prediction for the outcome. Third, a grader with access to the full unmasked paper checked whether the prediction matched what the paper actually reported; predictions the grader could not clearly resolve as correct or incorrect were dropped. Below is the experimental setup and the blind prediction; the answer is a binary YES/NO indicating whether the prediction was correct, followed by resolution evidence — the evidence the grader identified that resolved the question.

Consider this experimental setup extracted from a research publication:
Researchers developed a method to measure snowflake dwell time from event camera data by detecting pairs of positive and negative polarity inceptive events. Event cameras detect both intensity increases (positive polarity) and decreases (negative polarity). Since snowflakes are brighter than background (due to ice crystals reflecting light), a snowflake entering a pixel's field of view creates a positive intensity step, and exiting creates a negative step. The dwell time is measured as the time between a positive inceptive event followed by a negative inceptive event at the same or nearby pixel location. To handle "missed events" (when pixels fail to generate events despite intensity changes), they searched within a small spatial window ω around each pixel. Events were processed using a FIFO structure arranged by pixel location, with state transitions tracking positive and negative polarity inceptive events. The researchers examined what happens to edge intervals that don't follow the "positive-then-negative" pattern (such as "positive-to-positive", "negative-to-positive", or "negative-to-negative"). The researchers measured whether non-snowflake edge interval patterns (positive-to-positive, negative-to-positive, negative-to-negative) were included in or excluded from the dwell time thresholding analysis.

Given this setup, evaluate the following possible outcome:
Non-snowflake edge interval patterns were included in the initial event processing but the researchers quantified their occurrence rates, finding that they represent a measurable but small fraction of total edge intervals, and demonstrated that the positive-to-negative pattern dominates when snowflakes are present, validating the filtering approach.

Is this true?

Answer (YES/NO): NO